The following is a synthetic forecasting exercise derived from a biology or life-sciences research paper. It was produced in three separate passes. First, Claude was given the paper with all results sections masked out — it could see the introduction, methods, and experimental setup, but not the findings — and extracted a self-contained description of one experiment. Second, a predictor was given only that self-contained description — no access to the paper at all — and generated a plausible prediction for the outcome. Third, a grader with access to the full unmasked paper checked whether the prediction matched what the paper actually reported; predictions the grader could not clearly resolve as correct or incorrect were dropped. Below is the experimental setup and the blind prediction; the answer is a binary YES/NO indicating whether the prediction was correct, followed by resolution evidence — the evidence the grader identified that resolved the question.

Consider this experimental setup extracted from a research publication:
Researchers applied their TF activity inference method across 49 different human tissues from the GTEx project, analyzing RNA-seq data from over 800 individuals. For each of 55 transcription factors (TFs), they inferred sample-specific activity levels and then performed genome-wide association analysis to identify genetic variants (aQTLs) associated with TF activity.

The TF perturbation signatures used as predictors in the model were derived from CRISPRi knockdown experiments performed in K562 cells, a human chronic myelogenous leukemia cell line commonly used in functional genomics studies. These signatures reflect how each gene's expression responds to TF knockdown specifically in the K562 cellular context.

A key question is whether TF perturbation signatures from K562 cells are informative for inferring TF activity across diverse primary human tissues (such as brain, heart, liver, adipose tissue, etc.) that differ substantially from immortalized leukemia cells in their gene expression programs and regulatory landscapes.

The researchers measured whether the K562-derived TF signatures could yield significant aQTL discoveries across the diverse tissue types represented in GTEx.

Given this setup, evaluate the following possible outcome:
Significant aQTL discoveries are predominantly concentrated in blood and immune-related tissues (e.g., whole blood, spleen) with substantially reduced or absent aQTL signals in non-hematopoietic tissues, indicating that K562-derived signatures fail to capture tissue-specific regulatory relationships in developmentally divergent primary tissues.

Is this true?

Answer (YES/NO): NO